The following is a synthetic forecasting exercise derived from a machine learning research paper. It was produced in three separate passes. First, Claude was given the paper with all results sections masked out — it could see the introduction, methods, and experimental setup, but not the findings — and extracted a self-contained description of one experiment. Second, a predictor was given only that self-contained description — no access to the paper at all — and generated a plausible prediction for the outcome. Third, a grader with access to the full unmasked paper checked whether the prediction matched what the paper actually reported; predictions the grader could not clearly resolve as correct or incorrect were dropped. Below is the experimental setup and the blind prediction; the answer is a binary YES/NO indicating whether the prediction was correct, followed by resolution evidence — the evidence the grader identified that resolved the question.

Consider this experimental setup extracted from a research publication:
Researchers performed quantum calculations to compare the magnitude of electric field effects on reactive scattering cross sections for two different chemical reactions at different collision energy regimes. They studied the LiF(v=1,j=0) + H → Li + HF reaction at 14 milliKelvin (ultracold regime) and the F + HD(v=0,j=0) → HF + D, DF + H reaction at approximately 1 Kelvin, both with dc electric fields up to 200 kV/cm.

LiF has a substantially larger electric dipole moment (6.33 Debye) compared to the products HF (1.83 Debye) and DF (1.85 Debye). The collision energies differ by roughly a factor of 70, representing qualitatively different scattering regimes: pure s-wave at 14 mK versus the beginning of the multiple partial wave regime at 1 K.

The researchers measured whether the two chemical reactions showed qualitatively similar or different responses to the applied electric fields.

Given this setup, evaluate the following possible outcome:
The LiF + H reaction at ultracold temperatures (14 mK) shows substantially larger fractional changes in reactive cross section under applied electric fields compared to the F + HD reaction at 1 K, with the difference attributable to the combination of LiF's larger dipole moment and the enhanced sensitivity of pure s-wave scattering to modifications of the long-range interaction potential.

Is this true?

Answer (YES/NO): NO